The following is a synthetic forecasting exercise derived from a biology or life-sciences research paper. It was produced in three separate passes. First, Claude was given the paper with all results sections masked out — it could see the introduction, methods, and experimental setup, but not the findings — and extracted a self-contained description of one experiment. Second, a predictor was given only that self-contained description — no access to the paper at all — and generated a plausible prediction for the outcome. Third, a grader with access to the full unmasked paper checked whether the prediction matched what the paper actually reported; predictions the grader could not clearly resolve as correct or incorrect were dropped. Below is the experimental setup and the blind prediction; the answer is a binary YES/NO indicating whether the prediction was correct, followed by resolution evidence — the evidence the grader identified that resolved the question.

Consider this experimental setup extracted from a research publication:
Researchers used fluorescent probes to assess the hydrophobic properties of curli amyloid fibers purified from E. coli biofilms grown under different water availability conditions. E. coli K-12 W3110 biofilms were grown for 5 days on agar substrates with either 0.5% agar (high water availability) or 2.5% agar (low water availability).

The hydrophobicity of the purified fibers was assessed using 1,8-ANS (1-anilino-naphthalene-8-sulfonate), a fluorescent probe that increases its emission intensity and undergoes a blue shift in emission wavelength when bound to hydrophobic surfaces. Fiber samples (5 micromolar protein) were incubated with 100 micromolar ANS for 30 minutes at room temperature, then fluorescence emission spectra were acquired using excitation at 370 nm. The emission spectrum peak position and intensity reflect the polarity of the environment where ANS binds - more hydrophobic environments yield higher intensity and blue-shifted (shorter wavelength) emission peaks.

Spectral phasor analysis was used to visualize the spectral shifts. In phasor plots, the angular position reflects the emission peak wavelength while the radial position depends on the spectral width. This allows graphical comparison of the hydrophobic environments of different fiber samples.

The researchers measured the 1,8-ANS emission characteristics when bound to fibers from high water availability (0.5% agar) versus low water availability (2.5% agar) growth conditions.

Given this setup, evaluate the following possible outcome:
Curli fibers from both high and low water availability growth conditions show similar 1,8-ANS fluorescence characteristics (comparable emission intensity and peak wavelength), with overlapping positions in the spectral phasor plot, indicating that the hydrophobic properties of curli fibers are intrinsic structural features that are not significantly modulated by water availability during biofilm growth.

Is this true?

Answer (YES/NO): NO